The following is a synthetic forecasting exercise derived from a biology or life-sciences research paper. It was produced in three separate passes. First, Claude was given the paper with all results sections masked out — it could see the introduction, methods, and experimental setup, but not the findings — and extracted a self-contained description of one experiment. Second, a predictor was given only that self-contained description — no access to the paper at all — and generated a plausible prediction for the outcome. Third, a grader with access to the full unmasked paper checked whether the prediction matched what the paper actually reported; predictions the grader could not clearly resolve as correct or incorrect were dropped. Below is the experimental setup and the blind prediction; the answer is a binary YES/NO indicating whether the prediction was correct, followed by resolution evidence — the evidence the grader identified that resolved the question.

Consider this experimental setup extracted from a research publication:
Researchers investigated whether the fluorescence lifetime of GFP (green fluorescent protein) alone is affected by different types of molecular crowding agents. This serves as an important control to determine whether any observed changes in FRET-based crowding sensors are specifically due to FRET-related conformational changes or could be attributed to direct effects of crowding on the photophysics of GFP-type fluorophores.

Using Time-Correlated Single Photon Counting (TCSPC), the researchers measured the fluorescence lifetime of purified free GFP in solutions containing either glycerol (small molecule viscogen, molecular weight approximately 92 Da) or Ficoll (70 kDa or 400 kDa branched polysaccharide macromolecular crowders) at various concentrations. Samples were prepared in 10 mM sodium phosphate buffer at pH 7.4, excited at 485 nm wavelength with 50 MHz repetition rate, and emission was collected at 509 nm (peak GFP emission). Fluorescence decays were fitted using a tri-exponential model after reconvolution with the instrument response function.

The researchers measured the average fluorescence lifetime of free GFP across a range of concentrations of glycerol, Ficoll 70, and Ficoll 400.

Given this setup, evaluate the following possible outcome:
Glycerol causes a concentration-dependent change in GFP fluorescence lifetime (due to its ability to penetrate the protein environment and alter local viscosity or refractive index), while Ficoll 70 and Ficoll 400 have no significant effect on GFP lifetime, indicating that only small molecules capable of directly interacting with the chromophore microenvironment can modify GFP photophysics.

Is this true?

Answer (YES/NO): NO